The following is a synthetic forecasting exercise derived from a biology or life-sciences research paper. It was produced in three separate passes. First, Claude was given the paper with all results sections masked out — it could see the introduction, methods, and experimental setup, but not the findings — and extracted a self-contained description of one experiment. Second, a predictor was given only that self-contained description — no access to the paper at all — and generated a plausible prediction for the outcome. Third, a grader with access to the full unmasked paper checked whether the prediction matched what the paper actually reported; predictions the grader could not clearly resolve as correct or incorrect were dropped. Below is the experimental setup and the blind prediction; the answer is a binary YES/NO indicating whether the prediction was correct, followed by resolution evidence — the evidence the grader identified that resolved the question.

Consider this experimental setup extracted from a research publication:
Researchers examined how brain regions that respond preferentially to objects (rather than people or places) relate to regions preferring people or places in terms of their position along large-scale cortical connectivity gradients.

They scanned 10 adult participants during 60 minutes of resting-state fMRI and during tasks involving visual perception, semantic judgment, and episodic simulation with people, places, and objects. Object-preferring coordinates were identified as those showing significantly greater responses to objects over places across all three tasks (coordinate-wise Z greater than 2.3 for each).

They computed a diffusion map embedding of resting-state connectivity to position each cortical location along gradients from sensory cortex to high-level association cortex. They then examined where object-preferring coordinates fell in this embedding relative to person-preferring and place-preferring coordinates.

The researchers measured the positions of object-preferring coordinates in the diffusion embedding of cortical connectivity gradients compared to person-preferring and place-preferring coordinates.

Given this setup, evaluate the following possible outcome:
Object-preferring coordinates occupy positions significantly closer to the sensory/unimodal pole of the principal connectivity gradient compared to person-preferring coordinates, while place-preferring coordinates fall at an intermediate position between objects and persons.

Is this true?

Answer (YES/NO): NO